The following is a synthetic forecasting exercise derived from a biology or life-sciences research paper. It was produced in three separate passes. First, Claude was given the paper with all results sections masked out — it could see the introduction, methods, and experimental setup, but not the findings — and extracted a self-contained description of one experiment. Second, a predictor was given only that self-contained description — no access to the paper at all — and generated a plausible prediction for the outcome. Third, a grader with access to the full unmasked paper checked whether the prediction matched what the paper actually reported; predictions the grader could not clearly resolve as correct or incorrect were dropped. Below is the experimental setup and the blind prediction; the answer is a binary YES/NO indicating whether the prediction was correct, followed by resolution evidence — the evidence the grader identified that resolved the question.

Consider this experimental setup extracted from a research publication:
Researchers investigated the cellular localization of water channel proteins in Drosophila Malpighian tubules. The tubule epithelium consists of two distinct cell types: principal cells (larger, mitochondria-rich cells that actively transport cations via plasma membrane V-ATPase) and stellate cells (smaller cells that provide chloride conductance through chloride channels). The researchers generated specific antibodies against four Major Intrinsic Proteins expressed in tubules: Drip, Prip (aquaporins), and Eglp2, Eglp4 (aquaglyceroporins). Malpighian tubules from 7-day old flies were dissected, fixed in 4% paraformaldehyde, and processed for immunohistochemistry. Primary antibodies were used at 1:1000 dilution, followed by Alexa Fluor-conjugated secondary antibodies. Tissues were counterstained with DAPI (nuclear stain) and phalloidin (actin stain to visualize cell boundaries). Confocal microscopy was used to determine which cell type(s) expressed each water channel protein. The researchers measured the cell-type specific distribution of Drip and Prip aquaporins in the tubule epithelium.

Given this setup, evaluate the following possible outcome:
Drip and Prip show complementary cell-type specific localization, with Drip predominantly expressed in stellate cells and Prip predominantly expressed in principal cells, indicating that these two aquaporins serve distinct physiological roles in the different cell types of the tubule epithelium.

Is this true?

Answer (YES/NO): NO